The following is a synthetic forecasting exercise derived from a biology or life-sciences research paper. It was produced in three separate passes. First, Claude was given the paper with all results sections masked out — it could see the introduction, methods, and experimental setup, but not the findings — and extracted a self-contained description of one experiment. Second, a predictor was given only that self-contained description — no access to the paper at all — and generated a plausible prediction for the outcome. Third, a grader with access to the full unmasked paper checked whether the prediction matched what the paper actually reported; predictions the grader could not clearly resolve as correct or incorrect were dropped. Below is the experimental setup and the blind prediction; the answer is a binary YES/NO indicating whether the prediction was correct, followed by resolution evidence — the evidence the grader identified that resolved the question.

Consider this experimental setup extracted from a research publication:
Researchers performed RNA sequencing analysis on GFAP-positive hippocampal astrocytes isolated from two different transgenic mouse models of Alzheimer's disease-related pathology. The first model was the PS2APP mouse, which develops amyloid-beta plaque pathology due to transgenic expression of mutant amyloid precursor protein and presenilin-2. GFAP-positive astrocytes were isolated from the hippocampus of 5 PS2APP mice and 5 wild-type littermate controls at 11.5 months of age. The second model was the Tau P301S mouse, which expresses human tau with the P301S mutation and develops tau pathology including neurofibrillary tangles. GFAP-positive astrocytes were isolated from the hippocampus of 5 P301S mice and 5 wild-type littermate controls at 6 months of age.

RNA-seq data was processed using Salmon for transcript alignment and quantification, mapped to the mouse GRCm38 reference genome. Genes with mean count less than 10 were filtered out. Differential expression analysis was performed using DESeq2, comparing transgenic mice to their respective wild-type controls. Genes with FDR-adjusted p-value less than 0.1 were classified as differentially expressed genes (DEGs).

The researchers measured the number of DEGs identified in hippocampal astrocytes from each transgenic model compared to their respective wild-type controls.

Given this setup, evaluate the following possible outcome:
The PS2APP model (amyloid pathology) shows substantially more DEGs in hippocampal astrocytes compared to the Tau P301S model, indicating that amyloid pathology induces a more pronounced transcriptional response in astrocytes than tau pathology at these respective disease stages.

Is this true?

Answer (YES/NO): NO